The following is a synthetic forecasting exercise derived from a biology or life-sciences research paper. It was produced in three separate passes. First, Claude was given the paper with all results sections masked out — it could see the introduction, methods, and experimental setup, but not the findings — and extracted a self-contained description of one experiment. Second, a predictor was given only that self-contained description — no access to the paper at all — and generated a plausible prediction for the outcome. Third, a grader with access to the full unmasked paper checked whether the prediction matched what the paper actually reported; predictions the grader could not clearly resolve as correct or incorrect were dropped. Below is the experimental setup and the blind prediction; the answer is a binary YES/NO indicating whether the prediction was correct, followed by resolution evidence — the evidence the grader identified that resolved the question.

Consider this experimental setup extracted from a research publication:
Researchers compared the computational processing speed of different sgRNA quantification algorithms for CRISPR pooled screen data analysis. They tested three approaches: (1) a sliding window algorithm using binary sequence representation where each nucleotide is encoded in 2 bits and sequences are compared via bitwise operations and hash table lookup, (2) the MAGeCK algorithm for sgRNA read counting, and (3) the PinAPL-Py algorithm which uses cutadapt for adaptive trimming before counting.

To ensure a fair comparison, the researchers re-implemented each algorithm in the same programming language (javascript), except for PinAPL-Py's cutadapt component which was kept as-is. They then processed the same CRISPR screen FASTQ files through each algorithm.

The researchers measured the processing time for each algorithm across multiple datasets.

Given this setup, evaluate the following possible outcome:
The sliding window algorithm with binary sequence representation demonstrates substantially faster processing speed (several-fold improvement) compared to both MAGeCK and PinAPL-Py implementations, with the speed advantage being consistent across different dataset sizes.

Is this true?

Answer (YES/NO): NO